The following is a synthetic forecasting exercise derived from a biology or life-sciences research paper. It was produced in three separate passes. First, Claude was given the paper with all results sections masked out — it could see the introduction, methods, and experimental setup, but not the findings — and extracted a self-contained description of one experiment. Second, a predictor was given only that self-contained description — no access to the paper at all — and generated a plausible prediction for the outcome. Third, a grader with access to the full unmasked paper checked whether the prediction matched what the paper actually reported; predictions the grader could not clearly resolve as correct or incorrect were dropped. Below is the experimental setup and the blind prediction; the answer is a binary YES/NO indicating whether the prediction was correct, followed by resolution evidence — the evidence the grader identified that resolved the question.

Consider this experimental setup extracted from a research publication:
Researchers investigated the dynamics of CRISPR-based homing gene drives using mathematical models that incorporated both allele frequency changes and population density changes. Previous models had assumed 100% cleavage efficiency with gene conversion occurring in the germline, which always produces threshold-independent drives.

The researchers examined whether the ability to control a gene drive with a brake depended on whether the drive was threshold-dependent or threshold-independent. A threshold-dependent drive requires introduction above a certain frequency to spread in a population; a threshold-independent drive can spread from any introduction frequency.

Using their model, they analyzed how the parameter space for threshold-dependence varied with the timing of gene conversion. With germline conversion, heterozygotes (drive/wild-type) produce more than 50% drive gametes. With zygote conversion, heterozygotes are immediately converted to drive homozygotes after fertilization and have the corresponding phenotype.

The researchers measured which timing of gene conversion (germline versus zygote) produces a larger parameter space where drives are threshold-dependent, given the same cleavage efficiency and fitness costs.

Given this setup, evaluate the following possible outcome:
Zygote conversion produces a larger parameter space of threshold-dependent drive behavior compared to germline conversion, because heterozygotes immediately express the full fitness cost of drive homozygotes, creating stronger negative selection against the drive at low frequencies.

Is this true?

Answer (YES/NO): YES